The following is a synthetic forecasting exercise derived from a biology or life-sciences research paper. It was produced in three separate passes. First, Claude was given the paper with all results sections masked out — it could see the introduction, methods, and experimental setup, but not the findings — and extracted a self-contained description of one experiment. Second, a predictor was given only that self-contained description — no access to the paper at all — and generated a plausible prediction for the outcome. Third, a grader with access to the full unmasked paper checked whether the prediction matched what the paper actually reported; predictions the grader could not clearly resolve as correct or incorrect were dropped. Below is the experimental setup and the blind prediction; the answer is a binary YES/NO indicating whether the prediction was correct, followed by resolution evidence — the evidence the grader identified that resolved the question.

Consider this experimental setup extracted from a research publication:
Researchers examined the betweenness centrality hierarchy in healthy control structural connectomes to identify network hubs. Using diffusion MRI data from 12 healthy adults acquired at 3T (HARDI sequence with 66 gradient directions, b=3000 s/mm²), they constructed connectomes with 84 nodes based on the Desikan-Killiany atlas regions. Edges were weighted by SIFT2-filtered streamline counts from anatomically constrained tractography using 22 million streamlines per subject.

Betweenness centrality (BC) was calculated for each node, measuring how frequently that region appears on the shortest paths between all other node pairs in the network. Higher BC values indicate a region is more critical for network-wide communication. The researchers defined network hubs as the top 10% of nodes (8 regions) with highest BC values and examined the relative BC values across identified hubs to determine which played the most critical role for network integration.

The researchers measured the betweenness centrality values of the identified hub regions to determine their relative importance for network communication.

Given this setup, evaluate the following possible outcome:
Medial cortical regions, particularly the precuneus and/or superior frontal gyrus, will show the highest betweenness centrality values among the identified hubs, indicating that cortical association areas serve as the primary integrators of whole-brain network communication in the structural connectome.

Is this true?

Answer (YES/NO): YES